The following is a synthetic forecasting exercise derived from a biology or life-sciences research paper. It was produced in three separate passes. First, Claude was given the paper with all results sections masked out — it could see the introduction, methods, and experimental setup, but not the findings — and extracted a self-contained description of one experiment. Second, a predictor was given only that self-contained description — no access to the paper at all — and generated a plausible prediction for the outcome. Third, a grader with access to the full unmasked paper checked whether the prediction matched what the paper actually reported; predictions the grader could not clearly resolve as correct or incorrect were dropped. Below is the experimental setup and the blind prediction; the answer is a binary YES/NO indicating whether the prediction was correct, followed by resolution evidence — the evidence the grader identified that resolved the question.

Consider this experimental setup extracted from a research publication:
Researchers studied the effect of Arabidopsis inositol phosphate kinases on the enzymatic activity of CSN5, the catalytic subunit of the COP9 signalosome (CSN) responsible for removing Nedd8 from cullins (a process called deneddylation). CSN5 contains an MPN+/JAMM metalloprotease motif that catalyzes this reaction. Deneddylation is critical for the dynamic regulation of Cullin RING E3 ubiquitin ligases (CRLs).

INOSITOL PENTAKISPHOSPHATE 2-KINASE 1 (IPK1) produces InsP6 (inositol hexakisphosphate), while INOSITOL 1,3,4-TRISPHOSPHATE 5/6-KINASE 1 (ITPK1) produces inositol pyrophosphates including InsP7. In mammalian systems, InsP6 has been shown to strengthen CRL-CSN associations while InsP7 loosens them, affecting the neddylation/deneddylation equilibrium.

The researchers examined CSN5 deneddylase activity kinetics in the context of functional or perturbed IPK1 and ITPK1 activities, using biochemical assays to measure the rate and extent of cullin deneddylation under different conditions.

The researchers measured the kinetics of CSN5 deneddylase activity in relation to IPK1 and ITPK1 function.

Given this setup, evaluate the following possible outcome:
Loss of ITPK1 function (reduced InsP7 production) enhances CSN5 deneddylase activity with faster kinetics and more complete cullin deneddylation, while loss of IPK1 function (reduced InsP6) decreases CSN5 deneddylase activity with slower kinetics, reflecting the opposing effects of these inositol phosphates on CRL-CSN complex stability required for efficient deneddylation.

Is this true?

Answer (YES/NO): NO